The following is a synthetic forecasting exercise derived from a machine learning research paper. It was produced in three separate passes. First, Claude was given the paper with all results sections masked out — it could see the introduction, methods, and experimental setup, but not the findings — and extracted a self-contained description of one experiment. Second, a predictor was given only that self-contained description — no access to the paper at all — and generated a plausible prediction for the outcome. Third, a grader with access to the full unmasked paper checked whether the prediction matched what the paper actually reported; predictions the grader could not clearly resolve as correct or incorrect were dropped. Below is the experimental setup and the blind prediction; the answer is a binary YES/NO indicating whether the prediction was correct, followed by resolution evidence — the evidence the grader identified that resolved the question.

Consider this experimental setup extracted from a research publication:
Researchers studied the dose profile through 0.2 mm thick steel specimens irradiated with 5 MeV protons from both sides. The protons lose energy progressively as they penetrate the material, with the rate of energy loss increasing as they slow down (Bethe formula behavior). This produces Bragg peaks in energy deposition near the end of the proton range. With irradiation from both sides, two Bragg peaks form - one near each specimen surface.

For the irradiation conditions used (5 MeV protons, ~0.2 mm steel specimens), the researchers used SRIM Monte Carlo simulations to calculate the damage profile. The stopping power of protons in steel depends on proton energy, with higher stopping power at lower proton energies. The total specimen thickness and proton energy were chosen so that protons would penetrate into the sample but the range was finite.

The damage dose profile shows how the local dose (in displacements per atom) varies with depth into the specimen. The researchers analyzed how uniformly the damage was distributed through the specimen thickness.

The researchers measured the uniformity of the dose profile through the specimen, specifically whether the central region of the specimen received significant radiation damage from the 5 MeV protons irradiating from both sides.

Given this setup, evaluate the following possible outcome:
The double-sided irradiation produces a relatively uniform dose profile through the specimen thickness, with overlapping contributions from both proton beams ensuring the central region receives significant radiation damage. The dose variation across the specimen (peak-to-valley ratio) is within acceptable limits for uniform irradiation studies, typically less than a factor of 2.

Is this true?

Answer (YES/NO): NO